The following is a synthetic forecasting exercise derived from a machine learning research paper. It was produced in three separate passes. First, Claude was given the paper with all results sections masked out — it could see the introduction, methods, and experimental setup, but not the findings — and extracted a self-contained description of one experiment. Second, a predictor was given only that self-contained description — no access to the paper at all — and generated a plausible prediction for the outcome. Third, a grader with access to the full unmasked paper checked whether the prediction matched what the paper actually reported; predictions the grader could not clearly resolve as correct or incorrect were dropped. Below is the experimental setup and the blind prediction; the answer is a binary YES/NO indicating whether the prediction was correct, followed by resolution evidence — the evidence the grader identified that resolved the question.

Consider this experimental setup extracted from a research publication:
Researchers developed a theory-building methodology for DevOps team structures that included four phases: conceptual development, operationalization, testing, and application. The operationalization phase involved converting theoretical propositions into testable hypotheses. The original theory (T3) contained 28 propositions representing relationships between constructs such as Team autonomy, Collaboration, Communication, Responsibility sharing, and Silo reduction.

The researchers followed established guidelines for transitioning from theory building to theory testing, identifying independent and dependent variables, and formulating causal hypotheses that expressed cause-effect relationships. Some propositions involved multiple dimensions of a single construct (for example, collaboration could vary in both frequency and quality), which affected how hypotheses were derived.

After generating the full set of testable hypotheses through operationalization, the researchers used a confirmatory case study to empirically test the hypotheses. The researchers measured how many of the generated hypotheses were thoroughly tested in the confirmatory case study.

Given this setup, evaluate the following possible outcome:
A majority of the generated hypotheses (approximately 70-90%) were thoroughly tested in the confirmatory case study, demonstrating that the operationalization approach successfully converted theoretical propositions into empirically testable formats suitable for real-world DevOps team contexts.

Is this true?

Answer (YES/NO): NO